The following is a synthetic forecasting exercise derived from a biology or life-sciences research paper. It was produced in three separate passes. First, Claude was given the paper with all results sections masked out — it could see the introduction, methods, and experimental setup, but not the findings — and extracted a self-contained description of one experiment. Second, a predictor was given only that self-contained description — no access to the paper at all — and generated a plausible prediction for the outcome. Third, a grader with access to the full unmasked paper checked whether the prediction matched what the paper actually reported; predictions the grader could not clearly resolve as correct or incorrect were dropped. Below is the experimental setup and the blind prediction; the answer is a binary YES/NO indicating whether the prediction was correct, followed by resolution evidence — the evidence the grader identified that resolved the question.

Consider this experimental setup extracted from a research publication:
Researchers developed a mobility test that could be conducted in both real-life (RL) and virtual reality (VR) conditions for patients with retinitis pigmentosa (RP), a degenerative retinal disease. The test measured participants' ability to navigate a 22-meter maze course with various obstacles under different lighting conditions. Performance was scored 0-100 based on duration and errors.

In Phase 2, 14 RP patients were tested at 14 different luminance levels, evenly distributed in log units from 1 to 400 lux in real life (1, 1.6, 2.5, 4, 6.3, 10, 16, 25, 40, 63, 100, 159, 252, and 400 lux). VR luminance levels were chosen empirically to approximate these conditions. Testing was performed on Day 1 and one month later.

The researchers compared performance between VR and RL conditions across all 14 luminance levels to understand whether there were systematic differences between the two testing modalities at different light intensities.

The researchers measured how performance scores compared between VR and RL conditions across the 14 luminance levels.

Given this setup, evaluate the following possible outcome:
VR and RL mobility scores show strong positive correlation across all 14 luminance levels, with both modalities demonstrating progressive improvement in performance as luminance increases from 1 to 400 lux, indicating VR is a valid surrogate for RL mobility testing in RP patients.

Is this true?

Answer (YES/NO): NO